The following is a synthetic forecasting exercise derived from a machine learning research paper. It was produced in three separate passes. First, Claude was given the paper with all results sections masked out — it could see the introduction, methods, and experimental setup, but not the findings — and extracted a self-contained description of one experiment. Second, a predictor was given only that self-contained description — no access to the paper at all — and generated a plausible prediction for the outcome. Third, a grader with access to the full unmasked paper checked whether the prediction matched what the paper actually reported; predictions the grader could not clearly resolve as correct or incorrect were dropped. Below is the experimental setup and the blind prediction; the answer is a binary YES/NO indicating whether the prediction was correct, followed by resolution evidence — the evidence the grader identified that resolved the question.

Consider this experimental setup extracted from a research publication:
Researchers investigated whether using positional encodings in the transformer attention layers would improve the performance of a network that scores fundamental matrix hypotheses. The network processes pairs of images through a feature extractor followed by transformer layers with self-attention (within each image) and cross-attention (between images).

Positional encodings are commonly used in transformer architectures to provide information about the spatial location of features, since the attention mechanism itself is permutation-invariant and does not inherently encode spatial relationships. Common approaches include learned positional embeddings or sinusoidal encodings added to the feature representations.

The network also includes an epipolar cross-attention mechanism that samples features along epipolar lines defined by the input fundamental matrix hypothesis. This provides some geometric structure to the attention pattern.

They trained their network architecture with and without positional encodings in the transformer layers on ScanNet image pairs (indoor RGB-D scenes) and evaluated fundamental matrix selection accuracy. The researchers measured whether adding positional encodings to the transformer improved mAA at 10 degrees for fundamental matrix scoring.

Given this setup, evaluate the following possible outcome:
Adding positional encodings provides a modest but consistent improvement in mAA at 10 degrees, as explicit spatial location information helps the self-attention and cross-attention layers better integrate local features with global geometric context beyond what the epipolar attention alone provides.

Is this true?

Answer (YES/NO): NO